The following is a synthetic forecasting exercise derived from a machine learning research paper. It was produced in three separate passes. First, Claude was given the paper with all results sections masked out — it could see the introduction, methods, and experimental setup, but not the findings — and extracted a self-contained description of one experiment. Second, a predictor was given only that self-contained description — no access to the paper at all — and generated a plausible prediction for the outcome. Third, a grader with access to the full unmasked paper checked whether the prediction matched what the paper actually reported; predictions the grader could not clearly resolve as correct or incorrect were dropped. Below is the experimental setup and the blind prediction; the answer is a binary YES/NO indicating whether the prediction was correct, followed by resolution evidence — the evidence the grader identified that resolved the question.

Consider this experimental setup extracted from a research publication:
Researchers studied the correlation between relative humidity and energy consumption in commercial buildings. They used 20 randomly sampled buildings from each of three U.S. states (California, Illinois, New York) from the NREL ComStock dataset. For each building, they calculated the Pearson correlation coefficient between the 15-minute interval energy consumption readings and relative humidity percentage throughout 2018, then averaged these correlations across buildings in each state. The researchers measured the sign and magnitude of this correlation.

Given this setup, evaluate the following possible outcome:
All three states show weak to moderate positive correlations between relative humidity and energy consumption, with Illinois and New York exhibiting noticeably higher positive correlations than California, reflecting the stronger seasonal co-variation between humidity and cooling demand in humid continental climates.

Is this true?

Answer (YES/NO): NO